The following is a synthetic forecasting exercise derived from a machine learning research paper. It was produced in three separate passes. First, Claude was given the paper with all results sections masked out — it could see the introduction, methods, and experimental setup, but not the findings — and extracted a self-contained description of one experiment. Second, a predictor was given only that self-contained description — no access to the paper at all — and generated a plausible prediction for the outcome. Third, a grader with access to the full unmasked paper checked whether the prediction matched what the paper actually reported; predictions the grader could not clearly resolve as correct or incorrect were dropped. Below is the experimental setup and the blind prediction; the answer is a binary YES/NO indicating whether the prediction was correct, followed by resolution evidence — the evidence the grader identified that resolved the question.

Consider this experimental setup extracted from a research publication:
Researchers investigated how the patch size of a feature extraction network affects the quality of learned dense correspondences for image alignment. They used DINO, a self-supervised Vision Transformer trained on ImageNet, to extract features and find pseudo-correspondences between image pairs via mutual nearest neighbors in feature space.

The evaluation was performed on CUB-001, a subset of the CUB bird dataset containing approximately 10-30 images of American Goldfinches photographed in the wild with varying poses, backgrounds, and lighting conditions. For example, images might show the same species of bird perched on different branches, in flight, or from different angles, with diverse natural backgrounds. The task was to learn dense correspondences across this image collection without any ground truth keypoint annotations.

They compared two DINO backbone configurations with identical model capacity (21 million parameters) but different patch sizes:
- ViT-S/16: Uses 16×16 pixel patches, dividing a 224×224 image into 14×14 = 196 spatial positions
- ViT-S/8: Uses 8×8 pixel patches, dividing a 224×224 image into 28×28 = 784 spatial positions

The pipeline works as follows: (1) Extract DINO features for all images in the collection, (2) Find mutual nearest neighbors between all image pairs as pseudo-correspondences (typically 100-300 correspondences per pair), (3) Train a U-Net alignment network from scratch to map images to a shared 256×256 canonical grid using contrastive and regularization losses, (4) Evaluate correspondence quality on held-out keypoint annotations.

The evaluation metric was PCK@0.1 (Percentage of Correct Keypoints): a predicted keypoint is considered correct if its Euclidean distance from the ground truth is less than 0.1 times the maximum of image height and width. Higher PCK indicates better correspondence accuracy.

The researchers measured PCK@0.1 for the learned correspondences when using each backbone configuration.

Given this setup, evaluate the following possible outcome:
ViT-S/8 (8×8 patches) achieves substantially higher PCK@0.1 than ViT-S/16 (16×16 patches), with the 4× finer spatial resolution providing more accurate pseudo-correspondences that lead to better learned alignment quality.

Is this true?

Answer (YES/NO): YES